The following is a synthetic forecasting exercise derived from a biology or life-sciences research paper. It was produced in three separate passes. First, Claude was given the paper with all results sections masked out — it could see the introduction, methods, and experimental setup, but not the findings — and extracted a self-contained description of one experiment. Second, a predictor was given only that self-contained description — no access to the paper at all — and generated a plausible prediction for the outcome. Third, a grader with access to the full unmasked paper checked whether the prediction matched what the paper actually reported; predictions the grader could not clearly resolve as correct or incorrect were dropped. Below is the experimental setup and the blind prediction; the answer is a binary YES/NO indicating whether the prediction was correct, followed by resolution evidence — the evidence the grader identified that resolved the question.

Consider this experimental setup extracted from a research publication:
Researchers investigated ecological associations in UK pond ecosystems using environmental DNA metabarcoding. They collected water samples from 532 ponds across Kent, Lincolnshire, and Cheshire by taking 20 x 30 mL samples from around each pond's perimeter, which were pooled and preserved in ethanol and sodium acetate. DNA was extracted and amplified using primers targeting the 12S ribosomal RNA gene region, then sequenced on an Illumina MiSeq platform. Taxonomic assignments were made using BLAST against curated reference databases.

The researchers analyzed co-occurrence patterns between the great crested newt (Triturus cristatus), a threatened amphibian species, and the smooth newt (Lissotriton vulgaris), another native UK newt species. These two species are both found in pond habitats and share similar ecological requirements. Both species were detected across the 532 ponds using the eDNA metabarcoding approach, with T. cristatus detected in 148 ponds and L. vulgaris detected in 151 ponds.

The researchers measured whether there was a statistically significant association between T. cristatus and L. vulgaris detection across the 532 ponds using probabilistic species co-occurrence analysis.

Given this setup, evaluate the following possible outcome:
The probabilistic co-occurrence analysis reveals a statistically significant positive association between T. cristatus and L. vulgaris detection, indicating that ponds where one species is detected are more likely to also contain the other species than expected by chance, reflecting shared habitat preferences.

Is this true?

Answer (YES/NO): YES